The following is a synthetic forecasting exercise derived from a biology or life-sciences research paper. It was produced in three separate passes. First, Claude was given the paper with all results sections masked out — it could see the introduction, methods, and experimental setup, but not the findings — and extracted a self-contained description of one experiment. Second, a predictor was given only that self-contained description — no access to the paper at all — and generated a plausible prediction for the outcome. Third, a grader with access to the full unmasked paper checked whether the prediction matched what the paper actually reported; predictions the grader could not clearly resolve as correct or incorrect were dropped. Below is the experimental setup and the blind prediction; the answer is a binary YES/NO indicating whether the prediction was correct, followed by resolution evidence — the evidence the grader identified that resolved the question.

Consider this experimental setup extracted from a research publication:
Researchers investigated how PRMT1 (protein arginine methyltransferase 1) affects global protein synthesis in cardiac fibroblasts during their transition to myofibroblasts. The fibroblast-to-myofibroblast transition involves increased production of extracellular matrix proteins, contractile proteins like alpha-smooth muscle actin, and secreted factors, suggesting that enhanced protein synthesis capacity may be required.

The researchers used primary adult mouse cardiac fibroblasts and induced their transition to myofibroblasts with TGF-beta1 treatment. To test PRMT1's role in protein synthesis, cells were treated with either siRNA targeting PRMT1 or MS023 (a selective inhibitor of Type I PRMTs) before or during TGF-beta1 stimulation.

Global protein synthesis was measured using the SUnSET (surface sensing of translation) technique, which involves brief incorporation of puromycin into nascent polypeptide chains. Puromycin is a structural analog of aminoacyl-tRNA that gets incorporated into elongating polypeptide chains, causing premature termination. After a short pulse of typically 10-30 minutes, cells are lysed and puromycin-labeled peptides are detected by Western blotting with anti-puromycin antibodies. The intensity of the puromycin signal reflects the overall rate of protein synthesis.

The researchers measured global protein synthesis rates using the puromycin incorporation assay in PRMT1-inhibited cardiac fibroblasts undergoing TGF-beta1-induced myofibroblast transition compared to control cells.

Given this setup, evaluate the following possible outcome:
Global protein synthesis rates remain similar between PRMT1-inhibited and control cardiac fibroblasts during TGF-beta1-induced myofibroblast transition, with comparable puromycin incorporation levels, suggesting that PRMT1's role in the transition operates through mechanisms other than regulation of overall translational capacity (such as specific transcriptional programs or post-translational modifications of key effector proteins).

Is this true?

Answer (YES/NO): NO